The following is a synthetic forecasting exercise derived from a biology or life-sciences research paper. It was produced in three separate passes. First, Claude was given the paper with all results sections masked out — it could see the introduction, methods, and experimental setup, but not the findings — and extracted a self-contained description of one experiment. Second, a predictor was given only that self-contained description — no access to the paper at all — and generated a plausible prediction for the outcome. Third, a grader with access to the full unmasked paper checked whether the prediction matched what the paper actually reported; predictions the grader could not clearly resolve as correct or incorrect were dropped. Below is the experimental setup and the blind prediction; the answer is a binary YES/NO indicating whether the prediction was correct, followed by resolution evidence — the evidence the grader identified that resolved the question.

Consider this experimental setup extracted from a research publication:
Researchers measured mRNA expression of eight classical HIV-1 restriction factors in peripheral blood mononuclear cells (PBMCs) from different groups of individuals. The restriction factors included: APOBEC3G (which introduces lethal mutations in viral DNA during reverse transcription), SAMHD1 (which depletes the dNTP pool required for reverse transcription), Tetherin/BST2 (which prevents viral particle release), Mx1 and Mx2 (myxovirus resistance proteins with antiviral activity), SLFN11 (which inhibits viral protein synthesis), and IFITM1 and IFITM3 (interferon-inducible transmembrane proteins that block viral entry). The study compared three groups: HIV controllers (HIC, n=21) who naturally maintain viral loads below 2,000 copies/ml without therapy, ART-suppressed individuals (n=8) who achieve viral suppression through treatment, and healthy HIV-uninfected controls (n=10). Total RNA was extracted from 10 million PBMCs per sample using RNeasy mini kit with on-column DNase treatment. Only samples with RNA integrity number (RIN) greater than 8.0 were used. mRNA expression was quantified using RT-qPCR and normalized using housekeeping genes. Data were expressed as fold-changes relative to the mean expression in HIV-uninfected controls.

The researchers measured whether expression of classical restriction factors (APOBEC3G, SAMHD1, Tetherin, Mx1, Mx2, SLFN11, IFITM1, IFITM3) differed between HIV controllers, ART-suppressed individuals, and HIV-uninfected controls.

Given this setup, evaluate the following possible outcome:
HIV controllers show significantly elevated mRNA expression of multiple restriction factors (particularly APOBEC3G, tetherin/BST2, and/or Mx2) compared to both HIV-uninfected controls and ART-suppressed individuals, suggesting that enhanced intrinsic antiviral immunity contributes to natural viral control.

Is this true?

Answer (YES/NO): NO